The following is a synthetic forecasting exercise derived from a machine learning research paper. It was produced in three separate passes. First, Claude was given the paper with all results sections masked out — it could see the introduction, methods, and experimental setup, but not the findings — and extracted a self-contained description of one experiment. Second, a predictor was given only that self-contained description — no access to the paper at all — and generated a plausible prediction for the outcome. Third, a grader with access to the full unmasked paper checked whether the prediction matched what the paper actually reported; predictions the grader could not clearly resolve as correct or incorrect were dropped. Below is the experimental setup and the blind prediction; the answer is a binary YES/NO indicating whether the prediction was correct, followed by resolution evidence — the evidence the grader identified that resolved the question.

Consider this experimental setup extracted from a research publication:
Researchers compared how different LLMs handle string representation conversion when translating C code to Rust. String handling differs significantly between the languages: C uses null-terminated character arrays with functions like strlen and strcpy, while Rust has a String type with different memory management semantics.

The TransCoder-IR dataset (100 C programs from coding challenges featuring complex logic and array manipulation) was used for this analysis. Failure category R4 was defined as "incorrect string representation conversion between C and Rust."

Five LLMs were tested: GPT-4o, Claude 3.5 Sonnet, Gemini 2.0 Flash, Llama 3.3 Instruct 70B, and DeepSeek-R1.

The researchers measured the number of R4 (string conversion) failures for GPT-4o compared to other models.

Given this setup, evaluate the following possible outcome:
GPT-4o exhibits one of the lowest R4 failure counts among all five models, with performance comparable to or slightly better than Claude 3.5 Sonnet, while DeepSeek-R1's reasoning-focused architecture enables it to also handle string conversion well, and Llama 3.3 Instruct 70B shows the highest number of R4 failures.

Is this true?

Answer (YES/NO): NO